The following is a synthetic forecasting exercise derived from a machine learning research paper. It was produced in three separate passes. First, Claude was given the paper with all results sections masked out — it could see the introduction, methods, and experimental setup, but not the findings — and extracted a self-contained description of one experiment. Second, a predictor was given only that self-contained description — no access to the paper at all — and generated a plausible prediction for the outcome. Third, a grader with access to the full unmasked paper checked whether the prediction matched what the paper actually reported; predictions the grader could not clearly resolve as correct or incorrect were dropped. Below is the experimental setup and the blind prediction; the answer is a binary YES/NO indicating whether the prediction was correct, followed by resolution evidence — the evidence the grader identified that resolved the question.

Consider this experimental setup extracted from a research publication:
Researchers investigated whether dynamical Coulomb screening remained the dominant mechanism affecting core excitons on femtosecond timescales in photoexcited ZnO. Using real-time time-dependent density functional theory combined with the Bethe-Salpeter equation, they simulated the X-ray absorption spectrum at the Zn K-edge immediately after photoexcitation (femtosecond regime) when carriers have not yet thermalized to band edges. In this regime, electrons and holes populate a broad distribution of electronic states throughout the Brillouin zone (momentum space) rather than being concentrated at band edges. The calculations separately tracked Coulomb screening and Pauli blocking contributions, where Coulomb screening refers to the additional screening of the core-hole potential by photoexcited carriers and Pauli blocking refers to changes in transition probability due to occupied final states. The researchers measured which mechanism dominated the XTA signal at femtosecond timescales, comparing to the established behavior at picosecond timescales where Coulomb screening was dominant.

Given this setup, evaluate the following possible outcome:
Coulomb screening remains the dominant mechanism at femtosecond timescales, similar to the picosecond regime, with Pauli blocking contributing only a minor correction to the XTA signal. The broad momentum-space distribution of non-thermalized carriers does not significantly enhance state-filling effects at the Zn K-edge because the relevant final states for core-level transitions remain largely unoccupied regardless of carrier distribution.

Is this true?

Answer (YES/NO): YES